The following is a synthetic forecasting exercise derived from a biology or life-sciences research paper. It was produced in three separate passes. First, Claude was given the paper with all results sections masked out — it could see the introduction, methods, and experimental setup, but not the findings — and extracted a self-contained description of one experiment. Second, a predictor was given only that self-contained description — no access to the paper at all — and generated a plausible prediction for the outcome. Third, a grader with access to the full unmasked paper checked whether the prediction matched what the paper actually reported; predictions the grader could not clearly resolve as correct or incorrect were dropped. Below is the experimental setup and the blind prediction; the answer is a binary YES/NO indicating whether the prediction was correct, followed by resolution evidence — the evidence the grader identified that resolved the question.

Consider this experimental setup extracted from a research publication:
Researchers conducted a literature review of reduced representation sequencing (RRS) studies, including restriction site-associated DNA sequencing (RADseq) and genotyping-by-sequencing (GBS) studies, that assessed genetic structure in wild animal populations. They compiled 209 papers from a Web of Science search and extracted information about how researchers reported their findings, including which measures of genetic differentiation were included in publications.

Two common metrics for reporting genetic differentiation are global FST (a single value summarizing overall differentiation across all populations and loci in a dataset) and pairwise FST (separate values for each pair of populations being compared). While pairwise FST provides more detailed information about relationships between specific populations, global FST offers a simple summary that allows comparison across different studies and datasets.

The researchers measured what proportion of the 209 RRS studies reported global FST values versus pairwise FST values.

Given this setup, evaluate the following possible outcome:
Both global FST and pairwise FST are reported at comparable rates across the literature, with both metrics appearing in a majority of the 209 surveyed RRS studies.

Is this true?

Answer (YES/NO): NO